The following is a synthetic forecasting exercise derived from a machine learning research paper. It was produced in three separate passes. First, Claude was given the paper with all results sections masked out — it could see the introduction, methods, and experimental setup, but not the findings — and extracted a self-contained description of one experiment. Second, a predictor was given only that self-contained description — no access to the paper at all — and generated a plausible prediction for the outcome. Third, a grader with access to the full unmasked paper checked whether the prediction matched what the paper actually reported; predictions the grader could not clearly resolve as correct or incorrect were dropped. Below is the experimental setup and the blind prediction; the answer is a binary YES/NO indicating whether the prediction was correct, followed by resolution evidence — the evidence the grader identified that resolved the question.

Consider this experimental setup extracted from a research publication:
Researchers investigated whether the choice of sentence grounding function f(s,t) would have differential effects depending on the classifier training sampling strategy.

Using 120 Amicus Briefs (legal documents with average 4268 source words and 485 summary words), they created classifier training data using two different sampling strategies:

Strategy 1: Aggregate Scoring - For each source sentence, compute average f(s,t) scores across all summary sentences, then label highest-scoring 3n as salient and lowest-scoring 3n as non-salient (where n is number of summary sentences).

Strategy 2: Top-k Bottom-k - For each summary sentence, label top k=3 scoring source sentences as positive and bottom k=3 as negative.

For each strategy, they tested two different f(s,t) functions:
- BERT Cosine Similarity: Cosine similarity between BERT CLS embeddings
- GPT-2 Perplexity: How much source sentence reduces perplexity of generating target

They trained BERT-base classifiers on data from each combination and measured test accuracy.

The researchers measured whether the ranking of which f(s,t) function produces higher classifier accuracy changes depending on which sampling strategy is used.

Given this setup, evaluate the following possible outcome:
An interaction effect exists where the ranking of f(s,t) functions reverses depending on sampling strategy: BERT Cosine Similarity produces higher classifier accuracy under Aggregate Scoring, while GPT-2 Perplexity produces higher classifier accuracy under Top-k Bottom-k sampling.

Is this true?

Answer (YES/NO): NO